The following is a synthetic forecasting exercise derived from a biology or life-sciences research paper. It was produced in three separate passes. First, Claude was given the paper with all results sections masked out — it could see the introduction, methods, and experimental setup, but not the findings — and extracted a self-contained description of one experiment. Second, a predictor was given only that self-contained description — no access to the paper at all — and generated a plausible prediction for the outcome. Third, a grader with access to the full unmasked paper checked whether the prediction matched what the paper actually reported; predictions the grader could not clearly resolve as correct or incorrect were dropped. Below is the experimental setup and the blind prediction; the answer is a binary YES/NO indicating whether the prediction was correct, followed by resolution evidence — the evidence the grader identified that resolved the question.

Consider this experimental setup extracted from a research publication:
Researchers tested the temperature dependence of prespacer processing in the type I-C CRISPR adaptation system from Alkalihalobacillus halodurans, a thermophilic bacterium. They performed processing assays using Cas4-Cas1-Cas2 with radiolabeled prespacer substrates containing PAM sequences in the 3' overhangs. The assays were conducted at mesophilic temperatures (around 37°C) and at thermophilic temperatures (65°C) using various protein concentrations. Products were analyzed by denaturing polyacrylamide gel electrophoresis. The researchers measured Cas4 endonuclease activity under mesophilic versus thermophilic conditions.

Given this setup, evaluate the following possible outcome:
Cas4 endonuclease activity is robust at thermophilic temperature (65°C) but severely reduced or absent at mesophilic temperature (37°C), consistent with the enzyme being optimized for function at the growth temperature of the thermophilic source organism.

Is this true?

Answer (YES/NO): YES